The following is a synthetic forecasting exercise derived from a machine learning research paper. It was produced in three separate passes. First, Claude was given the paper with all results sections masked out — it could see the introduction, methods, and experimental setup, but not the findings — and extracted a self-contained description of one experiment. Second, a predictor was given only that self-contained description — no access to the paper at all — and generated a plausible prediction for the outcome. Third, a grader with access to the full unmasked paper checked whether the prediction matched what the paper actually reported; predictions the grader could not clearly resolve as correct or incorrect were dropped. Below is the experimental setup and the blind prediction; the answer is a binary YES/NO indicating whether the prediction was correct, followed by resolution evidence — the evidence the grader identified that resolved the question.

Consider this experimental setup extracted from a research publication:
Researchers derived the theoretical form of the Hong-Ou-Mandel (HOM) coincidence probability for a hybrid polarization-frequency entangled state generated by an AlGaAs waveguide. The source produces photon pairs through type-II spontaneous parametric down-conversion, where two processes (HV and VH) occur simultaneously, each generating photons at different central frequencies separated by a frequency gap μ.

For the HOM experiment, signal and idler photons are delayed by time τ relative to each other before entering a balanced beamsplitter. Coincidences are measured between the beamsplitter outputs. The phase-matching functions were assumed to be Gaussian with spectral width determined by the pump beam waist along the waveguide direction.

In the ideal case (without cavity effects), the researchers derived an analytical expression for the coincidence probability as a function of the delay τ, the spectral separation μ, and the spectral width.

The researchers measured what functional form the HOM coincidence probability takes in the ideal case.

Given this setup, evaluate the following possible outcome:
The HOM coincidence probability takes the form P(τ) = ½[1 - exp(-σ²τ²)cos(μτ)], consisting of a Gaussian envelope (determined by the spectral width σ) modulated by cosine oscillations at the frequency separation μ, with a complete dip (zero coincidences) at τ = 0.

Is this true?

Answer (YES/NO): YES